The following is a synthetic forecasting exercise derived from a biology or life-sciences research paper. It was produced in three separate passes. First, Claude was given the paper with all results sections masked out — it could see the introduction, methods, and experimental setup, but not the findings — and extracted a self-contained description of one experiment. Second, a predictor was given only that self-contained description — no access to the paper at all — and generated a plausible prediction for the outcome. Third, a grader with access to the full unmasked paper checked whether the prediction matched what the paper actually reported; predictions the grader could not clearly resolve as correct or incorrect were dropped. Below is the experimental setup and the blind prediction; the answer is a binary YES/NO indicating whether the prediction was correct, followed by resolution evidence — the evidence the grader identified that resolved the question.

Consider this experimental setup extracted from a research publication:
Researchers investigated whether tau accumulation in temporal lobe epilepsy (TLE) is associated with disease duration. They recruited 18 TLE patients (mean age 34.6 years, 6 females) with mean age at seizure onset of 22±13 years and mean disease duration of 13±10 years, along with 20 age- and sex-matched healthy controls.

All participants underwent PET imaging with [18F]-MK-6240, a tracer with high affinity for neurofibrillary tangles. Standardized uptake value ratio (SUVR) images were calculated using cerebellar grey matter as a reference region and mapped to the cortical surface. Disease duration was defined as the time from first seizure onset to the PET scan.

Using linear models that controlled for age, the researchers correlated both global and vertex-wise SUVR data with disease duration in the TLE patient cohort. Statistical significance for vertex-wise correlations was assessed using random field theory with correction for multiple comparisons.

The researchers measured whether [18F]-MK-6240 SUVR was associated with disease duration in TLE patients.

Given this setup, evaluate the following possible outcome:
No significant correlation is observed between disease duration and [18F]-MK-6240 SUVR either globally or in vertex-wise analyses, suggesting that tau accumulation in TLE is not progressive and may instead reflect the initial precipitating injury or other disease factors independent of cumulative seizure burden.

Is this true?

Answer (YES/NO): NO